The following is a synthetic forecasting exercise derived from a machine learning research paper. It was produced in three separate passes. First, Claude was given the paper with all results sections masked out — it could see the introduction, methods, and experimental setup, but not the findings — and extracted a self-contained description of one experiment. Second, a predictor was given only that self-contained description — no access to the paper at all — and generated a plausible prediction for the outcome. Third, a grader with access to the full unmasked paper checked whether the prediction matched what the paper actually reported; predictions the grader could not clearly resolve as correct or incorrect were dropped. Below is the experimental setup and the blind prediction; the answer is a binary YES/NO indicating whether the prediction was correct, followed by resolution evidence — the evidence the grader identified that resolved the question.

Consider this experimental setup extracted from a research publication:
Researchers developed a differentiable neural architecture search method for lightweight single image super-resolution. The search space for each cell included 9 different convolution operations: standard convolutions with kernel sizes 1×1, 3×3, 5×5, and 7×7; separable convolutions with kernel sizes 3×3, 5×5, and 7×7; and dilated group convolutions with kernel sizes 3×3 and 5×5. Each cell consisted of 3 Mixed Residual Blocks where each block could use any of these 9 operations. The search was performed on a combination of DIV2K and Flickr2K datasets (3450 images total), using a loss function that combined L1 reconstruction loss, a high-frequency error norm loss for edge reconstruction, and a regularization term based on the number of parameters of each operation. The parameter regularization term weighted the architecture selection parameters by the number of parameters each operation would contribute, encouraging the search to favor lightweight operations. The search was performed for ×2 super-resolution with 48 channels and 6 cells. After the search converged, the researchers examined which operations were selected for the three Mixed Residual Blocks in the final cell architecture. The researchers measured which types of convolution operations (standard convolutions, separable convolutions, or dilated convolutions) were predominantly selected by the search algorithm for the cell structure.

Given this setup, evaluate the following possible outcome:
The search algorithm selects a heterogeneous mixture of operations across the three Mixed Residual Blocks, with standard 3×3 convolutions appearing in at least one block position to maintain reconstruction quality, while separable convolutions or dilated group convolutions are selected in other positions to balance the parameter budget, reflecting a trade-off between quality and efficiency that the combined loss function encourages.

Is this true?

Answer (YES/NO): NO